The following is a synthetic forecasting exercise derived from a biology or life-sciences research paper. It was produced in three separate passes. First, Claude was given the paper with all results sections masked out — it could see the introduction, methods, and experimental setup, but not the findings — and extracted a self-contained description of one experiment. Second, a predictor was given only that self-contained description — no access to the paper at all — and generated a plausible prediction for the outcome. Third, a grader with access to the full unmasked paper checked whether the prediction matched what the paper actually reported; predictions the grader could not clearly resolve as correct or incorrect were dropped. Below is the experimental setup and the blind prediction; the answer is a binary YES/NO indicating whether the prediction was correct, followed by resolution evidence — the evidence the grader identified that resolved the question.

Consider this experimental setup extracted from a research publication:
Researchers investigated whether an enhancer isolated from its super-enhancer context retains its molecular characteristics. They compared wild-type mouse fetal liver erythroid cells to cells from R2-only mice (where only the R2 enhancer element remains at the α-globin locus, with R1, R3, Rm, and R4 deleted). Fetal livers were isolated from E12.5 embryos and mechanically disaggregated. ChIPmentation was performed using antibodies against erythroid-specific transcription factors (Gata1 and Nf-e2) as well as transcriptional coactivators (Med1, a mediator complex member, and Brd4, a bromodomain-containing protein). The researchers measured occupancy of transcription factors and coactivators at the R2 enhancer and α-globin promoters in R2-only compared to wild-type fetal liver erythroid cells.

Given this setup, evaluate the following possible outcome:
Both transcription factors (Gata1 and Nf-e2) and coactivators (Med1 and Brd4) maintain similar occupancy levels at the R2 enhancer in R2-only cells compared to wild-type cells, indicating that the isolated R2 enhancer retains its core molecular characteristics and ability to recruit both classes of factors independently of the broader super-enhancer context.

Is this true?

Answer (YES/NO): NO